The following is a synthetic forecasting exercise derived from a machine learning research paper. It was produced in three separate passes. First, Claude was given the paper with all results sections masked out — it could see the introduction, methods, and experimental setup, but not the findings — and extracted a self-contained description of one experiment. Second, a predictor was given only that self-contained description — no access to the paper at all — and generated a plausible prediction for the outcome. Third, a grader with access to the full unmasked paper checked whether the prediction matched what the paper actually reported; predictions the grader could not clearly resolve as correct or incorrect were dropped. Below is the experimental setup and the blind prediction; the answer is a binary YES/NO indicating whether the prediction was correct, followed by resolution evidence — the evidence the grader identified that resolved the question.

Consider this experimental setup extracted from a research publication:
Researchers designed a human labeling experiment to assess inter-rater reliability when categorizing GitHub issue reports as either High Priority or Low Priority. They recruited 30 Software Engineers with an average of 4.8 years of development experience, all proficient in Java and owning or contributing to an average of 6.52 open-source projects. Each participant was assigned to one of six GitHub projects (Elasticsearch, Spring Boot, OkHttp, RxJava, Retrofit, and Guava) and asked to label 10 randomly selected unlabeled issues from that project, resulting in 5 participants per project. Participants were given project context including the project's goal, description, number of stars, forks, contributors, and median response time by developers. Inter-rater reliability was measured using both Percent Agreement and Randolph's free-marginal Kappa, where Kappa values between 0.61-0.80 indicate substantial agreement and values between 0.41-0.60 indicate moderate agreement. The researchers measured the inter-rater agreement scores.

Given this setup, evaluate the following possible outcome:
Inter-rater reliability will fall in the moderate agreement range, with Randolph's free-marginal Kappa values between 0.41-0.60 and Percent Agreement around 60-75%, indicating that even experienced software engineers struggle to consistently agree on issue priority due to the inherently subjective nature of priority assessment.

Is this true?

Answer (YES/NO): NO